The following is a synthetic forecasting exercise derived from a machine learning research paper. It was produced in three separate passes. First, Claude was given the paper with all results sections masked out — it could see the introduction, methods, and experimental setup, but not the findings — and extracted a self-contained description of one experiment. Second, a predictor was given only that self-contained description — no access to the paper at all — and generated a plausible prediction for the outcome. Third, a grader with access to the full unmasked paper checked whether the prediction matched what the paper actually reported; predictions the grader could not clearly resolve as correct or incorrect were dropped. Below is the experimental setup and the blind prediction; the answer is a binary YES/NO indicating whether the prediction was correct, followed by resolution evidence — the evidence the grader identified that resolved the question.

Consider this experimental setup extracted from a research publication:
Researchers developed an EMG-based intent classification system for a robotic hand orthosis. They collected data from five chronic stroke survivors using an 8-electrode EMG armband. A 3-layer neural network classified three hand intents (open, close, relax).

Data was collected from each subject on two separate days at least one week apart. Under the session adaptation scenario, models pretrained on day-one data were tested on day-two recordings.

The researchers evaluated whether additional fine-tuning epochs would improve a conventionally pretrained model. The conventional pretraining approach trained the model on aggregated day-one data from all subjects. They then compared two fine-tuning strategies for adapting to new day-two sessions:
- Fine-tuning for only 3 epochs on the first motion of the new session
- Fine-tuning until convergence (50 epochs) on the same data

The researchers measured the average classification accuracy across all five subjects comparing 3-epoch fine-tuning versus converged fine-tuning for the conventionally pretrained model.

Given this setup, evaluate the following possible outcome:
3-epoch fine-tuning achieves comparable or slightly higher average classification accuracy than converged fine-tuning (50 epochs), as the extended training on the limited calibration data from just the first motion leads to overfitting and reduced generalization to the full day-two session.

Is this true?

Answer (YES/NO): NO